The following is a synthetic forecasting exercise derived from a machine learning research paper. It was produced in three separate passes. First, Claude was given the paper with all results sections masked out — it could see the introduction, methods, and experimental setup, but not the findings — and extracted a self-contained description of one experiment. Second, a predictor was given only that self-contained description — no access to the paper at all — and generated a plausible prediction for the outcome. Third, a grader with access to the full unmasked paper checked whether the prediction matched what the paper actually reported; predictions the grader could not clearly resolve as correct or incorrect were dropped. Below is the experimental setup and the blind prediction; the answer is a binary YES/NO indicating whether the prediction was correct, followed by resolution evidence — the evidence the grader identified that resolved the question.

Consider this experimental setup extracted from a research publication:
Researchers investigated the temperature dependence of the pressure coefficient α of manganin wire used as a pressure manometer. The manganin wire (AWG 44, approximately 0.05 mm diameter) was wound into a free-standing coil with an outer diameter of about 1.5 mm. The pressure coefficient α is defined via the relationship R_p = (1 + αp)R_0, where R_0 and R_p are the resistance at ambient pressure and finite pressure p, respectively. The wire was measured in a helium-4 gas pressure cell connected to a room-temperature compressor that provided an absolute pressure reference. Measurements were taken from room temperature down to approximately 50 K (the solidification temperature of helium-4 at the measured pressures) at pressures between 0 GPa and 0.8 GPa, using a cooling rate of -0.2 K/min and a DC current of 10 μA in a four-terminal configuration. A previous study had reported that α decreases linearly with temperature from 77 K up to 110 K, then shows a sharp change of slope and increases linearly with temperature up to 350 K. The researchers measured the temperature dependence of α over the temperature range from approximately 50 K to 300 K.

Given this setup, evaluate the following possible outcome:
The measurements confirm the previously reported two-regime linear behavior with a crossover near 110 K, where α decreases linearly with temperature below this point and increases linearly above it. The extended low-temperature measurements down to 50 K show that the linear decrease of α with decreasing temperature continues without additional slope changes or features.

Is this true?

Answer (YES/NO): NO